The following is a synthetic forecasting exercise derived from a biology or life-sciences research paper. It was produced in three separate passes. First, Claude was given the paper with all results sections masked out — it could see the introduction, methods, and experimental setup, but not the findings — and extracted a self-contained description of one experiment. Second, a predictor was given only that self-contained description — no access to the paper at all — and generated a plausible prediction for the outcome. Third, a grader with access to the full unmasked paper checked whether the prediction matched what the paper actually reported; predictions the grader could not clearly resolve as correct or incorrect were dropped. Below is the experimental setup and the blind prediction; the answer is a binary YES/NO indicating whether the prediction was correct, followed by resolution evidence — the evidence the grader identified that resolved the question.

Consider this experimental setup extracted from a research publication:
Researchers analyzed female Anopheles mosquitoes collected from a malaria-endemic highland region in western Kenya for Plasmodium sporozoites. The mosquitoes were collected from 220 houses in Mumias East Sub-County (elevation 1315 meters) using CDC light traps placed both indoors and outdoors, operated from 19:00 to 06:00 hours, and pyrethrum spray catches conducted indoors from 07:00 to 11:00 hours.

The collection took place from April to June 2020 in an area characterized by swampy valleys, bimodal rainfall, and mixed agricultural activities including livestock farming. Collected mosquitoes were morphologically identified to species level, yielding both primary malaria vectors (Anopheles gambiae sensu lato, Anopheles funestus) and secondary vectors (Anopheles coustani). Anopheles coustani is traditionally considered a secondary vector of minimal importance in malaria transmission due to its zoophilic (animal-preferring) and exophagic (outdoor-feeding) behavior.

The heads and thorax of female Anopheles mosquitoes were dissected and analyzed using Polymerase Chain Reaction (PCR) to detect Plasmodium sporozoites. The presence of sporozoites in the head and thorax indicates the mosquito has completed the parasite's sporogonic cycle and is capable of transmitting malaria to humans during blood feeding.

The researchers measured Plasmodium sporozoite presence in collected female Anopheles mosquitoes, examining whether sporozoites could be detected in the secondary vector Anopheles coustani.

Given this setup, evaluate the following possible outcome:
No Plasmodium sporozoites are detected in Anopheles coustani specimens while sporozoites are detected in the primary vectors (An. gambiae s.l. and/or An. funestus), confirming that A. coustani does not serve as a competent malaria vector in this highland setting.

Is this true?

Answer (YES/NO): NO